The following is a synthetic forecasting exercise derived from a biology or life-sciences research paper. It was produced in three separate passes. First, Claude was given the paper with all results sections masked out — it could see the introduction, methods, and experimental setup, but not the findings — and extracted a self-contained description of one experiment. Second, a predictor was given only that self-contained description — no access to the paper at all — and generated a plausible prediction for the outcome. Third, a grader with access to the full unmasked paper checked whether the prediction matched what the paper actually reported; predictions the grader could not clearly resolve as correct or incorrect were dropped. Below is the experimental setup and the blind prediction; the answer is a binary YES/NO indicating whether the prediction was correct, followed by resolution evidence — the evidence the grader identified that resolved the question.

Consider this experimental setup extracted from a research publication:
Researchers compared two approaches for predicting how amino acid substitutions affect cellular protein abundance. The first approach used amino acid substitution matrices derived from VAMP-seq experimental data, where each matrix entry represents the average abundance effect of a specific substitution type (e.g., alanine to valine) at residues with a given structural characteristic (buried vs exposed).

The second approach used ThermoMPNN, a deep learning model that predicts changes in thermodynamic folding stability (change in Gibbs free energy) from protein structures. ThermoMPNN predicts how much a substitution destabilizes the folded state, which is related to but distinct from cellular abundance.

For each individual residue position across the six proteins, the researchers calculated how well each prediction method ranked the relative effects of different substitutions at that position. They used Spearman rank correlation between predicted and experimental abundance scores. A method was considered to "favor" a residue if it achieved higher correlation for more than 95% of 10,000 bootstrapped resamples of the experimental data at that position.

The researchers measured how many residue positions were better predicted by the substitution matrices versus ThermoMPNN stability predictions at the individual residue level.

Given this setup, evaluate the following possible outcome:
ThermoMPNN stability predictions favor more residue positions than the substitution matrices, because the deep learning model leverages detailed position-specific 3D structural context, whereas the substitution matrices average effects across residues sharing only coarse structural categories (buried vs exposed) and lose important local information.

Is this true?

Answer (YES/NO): NO